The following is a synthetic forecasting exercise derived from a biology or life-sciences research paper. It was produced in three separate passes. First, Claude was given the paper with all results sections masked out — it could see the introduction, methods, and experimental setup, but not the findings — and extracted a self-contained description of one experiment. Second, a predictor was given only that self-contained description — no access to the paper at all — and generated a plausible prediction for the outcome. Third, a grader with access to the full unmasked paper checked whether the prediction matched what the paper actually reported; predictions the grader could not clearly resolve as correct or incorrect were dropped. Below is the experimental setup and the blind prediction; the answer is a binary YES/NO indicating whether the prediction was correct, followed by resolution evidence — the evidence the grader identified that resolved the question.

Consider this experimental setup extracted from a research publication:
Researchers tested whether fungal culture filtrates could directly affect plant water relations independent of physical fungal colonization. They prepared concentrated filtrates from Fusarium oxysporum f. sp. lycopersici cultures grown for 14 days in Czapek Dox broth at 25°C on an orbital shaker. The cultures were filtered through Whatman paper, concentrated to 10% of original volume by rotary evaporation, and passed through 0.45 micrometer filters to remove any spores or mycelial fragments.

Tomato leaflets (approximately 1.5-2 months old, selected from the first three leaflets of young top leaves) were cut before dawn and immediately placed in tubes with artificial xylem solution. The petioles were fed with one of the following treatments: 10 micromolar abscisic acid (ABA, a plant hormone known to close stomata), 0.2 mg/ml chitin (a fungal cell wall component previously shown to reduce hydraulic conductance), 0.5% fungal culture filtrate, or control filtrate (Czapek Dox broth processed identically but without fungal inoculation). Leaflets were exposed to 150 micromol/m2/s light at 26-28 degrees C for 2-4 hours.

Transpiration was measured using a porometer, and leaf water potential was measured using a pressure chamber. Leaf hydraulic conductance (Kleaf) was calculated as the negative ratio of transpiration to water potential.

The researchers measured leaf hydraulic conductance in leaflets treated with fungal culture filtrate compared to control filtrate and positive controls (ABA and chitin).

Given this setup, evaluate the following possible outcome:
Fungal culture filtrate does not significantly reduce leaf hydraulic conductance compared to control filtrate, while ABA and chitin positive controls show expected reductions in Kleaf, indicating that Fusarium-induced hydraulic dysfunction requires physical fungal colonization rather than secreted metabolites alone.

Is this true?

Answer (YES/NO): NO